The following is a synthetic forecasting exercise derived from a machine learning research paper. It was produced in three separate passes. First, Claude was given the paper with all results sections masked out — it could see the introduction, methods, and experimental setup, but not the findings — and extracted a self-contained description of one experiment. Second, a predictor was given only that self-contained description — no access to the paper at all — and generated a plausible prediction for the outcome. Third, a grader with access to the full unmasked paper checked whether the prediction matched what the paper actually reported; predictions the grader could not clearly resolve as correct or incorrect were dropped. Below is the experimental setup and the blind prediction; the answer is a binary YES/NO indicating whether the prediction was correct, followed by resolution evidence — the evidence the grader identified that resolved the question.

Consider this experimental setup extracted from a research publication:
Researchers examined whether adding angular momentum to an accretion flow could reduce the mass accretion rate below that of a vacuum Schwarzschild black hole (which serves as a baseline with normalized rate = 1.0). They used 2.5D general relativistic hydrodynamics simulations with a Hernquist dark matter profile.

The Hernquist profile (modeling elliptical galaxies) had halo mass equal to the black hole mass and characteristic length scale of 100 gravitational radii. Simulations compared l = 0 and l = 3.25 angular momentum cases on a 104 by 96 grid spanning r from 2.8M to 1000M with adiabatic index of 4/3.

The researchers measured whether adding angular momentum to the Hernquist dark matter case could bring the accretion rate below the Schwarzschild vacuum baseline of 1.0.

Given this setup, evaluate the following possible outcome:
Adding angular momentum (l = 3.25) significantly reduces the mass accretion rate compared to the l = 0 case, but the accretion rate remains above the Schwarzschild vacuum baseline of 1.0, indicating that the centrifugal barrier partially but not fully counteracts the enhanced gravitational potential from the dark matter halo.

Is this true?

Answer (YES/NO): NO